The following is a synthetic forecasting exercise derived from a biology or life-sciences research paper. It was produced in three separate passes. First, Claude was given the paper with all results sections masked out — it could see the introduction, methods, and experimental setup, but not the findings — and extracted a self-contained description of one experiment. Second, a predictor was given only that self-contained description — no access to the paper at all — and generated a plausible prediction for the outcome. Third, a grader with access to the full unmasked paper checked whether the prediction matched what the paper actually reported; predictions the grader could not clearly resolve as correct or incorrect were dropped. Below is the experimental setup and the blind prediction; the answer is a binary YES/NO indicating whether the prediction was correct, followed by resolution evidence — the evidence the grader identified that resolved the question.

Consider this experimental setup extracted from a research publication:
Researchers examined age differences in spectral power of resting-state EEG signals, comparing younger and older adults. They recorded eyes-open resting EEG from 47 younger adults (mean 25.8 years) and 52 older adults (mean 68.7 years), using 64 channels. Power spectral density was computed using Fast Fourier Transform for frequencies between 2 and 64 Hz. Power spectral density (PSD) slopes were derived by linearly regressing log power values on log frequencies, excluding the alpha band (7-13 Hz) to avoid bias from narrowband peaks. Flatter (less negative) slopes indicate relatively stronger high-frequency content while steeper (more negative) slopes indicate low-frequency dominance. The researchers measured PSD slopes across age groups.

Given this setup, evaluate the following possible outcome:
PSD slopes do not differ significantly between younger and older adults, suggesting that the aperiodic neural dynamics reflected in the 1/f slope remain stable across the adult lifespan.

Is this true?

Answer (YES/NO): NO